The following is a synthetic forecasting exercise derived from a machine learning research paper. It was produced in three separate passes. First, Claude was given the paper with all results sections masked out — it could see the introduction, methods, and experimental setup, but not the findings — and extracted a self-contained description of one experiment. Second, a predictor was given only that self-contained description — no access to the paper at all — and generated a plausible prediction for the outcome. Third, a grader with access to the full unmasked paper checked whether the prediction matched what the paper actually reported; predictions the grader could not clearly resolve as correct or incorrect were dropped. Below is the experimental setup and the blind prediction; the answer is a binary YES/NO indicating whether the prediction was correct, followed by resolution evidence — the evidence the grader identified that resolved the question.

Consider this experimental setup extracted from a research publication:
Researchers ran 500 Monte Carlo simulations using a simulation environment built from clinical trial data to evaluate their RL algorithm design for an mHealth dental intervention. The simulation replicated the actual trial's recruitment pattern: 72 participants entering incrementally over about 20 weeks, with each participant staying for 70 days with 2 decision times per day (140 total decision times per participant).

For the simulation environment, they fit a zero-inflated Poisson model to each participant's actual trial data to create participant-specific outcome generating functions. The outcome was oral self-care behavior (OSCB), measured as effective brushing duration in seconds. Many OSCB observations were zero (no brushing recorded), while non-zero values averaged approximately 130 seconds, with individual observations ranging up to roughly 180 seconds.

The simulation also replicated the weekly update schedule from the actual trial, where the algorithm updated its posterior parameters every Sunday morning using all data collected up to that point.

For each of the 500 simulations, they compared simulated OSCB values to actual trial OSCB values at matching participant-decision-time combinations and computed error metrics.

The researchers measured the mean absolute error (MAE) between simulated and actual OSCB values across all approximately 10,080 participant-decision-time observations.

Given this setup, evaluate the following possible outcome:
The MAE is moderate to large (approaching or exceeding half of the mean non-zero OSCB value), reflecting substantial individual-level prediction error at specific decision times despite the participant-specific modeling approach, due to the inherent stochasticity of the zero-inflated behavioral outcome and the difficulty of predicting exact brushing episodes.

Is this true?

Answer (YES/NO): NO